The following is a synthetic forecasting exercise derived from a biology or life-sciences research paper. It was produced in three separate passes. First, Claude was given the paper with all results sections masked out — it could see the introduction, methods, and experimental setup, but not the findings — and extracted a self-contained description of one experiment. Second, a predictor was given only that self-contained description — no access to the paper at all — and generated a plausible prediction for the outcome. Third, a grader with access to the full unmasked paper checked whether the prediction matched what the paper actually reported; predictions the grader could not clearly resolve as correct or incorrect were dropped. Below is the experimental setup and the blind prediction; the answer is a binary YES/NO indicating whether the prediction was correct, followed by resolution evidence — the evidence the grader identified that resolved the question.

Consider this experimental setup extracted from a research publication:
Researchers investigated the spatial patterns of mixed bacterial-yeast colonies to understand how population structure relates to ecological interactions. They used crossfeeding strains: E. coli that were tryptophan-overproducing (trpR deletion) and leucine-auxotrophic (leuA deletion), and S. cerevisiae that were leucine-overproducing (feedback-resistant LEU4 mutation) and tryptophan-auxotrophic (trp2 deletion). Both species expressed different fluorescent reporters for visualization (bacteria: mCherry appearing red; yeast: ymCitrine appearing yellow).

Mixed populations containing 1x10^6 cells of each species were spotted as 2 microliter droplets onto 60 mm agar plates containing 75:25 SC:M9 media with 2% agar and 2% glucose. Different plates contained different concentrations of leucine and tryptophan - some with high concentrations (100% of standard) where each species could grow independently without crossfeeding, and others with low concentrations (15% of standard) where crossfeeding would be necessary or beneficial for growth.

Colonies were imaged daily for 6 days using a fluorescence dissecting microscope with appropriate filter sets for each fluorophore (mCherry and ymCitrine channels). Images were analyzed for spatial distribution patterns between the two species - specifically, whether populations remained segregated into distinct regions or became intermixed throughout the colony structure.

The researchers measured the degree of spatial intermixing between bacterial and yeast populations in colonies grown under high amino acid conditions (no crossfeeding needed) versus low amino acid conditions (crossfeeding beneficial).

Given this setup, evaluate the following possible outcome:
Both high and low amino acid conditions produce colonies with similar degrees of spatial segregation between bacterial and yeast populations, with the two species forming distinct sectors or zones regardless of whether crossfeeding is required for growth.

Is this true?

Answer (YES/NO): NO